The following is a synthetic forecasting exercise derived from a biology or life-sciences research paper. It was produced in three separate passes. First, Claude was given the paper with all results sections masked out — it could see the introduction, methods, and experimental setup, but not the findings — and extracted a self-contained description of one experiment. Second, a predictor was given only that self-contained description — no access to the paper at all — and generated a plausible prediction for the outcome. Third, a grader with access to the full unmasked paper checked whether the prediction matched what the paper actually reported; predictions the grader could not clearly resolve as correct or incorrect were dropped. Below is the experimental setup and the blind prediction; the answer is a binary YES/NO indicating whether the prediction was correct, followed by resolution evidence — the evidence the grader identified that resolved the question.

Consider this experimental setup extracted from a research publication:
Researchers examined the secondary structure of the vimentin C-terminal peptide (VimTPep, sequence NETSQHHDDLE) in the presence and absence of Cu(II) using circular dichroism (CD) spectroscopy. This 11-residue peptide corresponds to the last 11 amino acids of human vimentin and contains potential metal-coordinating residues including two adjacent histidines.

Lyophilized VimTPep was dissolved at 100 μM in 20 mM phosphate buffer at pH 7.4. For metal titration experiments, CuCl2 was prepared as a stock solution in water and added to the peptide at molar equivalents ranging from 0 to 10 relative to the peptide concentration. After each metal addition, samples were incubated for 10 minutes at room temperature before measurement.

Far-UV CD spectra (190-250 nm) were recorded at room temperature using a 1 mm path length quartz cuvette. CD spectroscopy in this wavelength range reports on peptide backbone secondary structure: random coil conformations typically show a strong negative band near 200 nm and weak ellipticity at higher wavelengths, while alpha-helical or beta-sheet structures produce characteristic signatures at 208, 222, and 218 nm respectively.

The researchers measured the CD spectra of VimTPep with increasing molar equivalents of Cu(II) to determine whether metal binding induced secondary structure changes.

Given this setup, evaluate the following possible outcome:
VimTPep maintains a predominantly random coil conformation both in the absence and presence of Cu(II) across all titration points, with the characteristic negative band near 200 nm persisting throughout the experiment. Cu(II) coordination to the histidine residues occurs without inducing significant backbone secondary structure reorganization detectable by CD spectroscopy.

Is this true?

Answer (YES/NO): NO